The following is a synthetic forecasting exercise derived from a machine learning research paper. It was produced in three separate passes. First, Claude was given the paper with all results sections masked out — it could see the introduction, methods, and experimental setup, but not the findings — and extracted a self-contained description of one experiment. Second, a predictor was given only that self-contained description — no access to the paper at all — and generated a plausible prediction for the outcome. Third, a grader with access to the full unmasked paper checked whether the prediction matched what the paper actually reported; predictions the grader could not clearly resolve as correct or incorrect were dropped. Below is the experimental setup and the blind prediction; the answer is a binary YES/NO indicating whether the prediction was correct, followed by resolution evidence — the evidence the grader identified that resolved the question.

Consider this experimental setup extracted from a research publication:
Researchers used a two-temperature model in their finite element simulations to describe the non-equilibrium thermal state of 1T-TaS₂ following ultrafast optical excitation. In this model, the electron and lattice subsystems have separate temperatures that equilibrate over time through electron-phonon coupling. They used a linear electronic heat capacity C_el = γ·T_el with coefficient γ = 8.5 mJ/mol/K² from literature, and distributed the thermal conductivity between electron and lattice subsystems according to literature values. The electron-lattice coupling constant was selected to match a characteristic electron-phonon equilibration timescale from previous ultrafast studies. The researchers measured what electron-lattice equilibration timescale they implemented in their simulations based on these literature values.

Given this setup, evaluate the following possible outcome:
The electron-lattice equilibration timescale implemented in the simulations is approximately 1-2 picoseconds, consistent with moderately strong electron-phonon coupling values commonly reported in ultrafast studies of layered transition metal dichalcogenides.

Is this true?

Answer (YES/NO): NO